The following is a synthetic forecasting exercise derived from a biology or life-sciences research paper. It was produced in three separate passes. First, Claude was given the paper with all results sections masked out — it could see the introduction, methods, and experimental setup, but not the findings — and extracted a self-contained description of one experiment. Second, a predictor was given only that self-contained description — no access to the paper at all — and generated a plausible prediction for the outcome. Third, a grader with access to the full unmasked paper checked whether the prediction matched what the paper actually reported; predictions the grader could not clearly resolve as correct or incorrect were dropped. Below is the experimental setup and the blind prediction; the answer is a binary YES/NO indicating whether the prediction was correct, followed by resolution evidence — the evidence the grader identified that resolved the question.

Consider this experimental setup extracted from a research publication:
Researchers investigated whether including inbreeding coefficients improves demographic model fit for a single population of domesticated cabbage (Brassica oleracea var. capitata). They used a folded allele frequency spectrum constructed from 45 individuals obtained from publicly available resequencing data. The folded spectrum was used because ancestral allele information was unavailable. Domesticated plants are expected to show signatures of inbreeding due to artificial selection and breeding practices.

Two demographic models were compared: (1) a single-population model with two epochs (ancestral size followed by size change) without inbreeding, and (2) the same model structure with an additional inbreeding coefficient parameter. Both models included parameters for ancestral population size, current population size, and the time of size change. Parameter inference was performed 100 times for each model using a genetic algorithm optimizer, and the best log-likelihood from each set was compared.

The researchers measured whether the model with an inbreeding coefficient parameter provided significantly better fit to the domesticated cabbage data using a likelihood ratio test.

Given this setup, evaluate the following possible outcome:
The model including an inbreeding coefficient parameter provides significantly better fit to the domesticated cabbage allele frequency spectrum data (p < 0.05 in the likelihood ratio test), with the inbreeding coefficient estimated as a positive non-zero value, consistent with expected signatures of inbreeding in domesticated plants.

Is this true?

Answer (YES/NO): YES